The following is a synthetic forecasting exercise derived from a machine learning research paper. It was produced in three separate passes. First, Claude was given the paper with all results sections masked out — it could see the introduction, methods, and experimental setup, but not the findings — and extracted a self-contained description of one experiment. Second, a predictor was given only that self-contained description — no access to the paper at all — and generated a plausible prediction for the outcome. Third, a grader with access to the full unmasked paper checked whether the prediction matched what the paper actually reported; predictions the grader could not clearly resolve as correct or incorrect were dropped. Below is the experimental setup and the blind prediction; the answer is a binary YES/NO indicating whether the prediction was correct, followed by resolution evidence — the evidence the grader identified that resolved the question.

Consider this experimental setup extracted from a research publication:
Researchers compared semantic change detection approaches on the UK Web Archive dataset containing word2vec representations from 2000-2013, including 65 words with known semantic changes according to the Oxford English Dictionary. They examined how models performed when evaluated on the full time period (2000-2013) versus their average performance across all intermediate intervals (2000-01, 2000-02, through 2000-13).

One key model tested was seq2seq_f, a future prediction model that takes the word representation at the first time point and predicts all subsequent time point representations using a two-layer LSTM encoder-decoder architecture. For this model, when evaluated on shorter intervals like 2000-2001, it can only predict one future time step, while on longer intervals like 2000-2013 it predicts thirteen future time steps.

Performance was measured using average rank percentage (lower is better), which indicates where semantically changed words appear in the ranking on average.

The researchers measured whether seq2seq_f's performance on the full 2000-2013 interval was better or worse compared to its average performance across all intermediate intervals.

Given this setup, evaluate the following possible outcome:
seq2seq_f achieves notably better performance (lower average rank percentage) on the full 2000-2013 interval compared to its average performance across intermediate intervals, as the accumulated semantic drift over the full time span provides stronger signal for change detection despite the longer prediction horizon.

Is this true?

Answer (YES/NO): YES